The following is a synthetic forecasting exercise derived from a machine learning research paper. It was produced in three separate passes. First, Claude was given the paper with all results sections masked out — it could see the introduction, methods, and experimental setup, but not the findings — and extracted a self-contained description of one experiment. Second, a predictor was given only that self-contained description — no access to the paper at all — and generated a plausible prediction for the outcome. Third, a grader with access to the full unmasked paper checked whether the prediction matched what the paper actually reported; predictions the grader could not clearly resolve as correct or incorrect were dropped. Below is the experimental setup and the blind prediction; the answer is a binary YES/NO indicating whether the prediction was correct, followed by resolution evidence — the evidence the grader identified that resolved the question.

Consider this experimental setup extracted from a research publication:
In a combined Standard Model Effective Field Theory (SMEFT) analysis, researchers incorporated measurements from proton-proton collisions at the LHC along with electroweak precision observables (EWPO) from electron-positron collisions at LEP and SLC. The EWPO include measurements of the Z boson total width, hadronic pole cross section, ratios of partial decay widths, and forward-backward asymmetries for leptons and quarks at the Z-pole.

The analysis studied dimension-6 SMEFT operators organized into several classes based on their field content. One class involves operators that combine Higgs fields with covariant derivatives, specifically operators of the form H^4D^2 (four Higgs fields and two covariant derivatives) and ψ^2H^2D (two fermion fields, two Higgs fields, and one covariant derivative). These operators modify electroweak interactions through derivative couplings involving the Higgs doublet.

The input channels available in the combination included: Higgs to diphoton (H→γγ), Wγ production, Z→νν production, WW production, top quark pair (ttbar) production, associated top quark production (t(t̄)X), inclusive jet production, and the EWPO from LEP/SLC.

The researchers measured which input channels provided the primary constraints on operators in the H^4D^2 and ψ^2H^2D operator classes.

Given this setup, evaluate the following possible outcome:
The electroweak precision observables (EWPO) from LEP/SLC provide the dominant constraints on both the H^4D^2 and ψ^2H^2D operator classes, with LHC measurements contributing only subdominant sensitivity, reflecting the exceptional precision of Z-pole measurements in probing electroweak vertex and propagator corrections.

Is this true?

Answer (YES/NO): YES